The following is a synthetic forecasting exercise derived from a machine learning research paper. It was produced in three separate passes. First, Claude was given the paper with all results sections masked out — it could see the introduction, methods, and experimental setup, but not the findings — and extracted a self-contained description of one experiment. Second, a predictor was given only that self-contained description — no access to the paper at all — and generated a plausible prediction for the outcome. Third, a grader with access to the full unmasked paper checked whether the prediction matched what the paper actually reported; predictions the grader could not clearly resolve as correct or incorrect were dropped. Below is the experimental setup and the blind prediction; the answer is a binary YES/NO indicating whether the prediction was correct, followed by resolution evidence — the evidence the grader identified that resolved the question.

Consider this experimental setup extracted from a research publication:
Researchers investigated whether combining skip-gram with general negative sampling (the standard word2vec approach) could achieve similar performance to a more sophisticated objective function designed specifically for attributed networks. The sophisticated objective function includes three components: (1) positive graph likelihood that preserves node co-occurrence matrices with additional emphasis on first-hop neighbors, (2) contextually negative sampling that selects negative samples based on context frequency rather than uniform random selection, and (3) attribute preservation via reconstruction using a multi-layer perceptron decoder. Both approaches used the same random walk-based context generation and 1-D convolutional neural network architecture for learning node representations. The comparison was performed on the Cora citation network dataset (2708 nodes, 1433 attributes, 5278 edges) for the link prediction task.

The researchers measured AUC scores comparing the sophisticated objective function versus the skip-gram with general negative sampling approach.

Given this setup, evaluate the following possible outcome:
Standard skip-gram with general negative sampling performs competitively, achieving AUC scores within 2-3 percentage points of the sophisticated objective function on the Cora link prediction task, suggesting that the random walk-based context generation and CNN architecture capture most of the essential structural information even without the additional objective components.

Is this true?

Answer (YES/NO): YES